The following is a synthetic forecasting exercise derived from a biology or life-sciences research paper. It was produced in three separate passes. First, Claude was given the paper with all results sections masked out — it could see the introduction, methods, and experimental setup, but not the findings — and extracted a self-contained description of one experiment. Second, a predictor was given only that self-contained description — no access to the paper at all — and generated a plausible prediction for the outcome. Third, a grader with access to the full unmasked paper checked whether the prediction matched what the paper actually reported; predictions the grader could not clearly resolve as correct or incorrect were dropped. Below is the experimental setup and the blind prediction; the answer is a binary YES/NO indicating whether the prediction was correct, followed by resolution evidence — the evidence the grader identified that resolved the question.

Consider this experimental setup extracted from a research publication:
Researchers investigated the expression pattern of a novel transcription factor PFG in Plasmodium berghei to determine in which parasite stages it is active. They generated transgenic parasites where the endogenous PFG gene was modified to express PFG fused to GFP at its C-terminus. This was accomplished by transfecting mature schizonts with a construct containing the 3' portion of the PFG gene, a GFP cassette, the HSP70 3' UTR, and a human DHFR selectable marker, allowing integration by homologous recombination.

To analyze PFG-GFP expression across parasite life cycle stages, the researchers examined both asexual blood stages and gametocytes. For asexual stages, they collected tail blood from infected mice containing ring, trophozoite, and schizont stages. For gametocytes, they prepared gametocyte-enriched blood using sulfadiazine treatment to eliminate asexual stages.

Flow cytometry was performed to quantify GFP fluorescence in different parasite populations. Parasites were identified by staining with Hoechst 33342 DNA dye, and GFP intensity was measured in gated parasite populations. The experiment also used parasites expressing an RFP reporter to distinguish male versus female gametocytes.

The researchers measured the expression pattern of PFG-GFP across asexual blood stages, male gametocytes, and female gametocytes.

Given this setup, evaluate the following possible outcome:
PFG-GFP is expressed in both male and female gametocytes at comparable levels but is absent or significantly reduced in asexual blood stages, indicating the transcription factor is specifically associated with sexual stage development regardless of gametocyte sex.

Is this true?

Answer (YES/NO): NO